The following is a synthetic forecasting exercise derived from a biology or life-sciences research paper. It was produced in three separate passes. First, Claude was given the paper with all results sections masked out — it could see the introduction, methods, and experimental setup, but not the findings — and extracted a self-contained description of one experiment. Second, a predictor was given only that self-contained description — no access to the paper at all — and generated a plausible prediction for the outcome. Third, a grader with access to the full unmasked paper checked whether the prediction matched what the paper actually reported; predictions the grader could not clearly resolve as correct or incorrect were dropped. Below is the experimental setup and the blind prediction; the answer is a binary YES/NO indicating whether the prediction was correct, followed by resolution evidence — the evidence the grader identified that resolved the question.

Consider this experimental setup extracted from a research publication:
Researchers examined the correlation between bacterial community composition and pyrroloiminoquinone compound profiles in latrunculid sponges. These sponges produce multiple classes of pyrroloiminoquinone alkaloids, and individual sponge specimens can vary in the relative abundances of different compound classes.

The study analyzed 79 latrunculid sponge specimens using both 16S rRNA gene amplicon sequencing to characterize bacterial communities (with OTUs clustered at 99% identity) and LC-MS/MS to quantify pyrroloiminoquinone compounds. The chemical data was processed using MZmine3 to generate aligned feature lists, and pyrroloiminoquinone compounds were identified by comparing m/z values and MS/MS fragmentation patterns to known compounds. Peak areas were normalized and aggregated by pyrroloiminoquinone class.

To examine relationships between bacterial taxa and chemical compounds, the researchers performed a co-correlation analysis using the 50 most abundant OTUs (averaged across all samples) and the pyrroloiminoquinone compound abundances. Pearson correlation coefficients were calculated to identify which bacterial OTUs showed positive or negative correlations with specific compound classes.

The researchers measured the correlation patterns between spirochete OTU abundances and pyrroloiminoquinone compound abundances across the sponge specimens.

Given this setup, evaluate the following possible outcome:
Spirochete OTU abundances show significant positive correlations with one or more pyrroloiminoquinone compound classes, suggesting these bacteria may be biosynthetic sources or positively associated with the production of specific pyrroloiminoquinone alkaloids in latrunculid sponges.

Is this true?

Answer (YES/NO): YES